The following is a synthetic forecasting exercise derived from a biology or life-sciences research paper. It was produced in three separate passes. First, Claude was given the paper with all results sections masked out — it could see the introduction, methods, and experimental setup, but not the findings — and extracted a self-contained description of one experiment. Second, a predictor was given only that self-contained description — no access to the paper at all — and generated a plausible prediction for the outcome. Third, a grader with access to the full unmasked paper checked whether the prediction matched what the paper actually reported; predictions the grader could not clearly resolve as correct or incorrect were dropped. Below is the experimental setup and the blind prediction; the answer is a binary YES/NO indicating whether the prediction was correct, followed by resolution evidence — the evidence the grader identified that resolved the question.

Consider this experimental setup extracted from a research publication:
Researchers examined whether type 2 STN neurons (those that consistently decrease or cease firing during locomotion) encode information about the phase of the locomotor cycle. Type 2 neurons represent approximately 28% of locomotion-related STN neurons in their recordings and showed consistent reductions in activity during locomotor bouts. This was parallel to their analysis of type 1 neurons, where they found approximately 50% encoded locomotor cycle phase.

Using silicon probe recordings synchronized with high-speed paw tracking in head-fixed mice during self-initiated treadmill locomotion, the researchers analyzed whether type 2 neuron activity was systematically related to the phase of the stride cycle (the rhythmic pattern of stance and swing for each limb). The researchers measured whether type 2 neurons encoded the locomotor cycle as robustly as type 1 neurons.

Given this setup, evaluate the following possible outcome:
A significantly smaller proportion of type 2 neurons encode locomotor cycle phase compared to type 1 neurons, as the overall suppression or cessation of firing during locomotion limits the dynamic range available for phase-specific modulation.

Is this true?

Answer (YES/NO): YES